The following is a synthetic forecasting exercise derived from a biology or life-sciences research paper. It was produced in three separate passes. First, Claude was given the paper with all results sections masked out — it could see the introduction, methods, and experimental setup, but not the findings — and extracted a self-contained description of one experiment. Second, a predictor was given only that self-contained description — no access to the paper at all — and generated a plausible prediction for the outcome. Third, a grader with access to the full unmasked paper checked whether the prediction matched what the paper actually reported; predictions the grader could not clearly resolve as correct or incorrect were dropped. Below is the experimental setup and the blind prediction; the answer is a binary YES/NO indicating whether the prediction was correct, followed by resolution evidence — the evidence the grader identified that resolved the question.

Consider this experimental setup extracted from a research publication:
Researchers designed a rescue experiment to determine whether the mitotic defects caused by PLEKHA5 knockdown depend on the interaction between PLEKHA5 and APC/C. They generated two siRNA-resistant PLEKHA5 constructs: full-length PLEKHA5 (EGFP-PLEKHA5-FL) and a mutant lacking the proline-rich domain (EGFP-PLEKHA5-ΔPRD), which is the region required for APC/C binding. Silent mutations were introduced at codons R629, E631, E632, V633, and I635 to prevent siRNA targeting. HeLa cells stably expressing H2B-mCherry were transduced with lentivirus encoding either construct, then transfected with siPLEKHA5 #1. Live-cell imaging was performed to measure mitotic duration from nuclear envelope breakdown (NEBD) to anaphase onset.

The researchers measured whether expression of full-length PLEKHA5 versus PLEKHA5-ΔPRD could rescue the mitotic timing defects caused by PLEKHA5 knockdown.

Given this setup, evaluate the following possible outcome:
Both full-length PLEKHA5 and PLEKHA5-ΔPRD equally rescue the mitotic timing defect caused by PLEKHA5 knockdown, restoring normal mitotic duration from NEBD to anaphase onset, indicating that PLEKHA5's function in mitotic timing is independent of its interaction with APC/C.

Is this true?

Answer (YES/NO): NO